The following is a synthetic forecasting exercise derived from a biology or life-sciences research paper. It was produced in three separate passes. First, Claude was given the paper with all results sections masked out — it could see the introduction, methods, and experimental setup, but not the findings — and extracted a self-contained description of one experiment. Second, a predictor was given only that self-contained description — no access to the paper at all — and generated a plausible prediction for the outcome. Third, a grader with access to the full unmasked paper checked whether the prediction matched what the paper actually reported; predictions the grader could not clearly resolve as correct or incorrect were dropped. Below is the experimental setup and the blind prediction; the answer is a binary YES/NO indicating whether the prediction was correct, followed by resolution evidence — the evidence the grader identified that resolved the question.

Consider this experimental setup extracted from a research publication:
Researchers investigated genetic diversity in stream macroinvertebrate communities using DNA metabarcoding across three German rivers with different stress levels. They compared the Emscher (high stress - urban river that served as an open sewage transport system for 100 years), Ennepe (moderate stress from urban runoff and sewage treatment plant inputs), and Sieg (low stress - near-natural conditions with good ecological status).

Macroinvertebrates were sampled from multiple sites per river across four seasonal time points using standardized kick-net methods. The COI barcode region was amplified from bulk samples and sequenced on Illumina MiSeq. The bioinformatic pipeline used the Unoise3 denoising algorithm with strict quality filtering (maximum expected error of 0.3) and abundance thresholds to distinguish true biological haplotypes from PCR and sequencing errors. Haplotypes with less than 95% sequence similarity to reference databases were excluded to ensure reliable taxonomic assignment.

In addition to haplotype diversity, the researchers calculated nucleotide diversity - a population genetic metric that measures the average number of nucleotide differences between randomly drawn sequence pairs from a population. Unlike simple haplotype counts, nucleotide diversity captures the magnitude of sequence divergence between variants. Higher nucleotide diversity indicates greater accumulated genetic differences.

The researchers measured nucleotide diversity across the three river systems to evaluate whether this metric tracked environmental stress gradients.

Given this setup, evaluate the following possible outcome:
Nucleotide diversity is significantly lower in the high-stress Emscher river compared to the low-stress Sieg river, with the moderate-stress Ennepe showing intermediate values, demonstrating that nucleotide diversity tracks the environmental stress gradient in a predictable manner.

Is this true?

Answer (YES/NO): NO